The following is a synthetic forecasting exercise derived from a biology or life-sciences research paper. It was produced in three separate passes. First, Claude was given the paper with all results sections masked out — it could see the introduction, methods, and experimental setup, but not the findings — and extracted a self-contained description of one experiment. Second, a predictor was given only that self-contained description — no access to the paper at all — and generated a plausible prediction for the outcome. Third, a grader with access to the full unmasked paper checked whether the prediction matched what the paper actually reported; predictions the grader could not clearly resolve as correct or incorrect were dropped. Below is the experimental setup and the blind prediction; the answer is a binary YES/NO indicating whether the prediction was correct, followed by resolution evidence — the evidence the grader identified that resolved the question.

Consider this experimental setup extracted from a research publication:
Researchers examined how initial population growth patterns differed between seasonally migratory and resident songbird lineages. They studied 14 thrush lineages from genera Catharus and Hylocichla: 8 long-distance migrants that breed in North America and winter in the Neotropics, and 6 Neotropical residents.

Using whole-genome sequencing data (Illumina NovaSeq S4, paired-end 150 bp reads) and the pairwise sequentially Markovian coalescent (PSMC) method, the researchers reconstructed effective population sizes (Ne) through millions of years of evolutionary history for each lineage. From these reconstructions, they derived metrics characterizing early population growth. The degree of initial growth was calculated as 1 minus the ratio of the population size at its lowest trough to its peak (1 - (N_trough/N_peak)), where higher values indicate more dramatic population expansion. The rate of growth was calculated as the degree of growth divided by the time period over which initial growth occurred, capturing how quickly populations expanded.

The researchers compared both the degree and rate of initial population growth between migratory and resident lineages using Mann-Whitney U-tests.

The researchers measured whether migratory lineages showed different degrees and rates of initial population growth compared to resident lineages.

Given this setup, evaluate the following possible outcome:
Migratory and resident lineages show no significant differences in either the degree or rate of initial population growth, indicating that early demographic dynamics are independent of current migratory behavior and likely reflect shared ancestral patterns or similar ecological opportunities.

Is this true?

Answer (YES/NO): NO